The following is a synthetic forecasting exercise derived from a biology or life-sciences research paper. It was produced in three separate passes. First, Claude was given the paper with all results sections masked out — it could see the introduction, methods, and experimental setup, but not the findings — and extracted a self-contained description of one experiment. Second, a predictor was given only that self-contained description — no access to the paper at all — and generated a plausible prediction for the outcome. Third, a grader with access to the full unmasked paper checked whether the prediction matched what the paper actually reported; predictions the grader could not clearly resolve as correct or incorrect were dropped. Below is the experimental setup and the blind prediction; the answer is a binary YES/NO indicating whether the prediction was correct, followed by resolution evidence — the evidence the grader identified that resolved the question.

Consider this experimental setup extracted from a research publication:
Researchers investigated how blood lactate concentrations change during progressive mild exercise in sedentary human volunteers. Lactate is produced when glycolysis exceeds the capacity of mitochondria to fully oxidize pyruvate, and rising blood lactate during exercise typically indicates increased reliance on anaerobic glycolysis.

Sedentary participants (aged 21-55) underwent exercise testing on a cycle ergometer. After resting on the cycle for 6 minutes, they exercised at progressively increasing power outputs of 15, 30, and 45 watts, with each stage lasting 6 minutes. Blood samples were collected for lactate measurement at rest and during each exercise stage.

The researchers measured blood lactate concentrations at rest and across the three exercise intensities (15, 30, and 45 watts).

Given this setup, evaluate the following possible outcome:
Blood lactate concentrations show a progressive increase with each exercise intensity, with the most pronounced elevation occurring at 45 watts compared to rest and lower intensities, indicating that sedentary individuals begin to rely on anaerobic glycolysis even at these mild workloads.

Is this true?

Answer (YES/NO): NO